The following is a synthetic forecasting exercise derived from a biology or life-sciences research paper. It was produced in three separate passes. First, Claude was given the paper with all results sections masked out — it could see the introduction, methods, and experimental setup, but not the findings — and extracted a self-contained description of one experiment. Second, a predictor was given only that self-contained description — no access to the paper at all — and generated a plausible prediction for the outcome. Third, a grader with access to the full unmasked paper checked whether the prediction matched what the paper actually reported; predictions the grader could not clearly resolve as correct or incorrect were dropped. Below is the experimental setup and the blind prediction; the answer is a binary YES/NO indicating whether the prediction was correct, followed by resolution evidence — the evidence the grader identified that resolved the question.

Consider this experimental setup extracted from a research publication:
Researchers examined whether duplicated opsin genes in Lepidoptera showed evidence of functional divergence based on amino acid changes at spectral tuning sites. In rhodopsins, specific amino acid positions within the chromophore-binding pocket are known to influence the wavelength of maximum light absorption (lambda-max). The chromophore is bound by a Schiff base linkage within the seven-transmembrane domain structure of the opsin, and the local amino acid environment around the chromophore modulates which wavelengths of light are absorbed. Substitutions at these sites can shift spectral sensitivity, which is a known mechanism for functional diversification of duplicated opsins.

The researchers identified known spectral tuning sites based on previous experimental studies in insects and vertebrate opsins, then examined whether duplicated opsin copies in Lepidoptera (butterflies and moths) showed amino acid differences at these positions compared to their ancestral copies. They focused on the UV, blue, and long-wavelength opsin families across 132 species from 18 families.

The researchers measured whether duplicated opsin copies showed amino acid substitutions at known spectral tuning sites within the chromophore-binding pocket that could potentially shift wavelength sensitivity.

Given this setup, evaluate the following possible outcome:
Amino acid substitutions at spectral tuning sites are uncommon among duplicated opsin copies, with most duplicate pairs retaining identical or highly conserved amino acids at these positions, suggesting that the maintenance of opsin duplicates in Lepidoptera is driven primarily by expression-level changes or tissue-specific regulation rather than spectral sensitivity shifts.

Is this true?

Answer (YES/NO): NO